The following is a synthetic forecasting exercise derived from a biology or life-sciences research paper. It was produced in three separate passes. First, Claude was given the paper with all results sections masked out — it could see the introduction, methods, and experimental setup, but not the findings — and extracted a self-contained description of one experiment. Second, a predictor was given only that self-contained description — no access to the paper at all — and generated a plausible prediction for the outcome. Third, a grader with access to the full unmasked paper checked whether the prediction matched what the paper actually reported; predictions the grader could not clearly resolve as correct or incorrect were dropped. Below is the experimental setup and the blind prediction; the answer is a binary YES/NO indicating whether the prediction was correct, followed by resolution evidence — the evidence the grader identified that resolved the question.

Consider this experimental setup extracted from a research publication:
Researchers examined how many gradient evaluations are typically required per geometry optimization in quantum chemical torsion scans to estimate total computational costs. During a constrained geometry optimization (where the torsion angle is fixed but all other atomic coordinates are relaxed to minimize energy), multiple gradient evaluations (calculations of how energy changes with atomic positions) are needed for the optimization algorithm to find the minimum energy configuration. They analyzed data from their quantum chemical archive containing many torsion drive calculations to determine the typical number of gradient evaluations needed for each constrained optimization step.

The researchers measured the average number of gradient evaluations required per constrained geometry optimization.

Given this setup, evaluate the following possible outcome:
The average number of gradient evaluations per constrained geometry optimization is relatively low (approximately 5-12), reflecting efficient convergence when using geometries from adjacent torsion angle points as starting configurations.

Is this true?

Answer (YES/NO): NO